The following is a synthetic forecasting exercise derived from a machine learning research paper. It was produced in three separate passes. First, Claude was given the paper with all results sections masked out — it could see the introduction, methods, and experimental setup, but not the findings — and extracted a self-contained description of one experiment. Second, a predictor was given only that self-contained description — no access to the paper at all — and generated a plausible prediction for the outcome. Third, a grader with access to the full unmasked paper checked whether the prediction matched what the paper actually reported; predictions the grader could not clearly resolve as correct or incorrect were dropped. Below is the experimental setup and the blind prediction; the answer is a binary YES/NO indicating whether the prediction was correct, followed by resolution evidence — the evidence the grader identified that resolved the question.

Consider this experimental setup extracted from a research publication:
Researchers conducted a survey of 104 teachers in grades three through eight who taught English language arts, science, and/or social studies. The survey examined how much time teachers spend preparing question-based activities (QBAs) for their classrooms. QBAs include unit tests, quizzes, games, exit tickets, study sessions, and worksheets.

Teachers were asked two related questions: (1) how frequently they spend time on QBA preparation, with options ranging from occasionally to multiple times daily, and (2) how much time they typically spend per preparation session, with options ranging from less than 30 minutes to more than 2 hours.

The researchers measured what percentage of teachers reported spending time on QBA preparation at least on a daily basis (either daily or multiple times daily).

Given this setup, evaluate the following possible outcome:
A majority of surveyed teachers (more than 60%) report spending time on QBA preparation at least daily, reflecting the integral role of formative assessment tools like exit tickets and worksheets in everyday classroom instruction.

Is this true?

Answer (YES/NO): NO